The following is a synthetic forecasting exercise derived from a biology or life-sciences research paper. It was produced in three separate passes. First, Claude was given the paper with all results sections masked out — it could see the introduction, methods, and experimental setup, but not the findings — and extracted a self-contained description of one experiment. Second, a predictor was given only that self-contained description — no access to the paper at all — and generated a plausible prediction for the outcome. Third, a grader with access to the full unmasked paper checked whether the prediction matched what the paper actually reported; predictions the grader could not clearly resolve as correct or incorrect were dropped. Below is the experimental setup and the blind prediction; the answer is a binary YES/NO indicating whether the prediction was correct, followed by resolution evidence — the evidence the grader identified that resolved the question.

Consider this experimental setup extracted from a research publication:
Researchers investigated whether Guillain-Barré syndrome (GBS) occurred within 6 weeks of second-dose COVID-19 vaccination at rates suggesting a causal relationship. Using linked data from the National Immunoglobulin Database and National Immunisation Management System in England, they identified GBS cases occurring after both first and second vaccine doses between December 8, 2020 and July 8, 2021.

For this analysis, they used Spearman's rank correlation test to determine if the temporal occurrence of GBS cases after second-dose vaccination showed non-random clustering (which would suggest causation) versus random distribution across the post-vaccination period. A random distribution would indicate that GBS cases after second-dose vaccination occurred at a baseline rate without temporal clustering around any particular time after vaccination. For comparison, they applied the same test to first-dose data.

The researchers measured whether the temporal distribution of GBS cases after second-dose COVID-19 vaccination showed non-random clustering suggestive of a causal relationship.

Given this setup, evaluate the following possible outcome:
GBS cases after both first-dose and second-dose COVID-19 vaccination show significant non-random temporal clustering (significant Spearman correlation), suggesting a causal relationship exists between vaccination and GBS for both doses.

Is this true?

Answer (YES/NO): NO